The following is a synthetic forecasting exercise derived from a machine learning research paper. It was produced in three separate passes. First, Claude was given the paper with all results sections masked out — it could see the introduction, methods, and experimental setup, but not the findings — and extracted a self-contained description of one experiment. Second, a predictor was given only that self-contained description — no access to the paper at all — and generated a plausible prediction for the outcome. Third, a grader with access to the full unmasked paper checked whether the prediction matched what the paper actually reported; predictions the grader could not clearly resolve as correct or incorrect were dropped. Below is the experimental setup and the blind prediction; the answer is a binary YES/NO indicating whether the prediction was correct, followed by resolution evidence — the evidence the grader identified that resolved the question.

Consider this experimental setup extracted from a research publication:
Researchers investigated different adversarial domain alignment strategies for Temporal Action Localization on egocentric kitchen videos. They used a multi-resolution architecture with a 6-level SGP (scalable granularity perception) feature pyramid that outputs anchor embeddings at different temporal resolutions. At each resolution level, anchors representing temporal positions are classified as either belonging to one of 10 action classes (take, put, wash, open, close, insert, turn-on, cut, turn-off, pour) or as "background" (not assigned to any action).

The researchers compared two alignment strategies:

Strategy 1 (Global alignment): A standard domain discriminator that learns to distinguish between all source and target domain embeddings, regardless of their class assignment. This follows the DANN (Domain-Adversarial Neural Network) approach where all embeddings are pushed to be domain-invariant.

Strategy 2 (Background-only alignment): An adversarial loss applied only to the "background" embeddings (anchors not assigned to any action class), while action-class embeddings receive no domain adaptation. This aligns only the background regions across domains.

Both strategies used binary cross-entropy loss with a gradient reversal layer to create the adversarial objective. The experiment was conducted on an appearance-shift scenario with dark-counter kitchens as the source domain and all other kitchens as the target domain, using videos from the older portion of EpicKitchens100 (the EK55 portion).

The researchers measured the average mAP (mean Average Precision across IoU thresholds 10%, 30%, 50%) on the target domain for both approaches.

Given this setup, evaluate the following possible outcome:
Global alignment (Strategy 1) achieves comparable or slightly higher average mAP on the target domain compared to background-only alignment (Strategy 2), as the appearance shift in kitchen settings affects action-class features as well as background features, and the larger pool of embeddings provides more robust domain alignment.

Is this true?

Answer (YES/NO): YES